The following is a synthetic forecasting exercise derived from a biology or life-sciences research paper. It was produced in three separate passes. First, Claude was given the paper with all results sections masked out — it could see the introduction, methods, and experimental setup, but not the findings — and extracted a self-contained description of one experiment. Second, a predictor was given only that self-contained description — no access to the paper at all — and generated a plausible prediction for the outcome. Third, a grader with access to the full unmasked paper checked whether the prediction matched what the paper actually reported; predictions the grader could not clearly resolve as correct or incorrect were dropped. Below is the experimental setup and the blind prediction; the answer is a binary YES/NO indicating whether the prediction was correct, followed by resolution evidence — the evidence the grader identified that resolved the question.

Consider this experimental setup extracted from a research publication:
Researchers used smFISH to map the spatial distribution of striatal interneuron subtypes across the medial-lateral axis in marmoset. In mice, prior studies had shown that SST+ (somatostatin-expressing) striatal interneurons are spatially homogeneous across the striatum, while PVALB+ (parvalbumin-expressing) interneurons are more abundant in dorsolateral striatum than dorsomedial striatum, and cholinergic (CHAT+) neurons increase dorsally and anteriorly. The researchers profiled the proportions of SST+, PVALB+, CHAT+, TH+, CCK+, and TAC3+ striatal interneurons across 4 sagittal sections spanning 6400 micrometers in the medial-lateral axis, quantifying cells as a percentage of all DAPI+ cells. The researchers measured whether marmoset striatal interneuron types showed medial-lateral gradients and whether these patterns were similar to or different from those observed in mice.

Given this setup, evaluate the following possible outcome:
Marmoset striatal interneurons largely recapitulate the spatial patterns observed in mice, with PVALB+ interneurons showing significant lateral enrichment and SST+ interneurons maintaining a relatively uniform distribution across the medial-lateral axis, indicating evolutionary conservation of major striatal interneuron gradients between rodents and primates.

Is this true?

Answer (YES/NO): NO